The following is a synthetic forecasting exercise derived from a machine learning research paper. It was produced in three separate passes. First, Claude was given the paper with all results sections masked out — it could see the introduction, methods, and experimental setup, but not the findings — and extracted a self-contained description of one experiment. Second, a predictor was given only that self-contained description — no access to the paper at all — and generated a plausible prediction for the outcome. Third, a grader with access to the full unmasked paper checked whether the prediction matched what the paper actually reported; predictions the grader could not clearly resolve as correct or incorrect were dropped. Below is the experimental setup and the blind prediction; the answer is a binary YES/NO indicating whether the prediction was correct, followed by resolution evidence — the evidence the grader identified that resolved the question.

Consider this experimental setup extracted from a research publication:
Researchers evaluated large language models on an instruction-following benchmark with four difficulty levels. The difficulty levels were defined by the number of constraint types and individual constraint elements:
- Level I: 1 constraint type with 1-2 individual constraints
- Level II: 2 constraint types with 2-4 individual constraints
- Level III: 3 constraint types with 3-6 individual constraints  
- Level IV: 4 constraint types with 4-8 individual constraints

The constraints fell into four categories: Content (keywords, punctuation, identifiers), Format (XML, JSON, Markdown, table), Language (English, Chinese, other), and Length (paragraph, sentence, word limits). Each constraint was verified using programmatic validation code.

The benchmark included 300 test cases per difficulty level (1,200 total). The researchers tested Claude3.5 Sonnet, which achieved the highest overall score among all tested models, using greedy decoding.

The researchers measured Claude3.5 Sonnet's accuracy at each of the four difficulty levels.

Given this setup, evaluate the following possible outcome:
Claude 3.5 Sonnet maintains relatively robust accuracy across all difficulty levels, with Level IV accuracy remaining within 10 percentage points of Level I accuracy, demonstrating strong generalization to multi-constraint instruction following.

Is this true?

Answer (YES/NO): NO